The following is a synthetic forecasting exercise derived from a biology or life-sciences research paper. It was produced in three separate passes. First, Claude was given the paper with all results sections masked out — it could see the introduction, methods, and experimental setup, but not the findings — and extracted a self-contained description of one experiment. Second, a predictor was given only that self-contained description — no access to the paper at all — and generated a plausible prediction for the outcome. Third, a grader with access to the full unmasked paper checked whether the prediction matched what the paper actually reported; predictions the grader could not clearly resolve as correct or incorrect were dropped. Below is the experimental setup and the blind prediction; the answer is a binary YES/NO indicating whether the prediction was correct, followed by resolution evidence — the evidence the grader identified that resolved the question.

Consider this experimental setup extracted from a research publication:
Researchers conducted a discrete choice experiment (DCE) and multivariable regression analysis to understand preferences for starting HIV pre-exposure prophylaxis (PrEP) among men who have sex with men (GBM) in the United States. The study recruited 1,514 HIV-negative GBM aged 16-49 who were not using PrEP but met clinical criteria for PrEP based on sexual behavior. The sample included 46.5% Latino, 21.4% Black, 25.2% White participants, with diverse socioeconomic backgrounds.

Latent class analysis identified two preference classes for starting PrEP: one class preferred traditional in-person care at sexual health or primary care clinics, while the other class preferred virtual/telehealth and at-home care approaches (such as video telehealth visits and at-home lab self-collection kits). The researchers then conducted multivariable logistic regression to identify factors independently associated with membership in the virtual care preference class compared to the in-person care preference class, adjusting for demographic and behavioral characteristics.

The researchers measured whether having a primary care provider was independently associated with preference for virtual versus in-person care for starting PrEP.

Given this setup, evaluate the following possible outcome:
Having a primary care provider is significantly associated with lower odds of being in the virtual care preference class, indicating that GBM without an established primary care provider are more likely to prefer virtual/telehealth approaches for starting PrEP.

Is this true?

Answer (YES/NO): YES